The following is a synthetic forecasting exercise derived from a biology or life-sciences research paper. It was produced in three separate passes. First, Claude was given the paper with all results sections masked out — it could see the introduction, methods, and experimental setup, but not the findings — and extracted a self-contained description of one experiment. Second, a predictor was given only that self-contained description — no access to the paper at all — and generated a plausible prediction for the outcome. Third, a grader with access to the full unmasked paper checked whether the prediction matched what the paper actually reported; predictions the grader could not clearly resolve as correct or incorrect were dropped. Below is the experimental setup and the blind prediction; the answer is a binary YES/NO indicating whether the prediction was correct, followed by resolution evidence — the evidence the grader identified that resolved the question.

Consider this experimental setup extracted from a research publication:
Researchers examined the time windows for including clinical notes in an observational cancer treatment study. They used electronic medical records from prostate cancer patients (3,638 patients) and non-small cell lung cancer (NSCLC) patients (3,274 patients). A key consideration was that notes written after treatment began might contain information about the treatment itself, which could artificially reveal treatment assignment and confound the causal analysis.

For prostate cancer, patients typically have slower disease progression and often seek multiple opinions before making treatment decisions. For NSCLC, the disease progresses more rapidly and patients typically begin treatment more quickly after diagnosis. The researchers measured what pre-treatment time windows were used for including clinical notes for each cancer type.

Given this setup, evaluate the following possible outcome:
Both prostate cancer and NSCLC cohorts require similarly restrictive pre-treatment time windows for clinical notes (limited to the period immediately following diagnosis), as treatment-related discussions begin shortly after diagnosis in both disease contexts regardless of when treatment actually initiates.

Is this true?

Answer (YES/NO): NO